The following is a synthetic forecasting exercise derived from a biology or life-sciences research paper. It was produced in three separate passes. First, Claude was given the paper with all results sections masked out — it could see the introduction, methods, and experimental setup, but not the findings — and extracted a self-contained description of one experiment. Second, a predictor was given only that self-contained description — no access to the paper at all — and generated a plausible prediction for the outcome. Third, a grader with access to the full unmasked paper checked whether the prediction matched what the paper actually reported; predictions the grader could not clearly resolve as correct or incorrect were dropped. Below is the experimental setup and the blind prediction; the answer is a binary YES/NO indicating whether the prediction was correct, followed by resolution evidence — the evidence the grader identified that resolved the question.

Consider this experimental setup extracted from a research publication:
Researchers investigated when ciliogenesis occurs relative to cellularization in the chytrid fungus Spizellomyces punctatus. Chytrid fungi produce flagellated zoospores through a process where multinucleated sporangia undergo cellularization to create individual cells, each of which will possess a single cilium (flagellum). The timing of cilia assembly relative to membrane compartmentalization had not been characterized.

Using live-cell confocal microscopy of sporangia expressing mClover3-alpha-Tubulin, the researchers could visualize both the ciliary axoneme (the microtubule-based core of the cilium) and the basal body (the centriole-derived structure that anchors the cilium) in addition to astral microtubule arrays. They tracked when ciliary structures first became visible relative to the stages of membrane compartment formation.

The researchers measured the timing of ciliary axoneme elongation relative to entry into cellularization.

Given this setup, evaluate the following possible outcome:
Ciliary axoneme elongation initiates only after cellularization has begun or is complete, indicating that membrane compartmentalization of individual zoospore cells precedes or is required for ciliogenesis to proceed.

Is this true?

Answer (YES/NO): YES